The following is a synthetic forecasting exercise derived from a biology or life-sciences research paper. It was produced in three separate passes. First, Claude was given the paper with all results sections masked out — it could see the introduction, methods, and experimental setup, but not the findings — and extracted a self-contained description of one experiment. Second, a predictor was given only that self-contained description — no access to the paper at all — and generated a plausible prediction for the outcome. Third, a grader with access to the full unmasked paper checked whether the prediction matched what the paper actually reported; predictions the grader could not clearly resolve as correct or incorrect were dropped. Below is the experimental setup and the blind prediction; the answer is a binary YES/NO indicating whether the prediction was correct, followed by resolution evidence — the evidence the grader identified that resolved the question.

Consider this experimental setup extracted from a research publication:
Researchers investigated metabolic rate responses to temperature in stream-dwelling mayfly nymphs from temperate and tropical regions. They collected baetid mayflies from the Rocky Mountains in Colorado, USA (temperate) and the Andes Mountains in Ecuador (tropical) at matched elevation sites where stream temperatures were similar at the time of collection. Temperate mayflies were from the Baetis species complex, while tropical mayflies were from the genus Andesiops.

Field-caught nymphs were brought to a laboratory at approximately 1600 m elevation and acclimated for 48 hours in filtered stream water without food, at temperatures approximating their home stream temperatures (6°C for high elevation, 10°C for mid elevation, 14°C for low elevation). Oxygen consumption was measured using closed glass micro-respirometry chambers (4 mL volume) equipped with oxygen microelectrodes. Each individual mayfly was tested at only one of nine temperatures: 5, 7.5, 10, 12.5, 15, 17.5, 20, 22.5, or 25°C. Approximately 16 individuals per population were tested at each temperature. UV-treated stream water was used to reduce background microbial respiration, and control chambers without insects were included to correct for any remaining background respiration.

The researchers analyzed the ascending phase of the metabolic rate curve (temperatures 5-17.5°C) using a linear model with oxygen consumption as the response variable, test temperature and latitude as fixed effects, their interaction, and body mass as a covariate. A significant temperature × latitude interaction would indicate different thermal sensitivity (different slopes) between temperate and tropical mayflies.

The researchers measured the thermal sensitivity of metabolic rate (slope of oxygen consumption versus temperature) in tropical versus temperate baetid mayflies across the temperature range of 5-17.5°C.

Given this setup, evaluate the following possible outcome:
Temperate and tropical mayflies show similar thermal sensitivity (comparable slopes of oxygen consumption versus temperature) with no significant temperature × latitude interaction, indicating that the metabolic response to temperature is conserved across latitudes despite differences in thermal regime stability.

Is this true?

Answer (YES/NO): NO